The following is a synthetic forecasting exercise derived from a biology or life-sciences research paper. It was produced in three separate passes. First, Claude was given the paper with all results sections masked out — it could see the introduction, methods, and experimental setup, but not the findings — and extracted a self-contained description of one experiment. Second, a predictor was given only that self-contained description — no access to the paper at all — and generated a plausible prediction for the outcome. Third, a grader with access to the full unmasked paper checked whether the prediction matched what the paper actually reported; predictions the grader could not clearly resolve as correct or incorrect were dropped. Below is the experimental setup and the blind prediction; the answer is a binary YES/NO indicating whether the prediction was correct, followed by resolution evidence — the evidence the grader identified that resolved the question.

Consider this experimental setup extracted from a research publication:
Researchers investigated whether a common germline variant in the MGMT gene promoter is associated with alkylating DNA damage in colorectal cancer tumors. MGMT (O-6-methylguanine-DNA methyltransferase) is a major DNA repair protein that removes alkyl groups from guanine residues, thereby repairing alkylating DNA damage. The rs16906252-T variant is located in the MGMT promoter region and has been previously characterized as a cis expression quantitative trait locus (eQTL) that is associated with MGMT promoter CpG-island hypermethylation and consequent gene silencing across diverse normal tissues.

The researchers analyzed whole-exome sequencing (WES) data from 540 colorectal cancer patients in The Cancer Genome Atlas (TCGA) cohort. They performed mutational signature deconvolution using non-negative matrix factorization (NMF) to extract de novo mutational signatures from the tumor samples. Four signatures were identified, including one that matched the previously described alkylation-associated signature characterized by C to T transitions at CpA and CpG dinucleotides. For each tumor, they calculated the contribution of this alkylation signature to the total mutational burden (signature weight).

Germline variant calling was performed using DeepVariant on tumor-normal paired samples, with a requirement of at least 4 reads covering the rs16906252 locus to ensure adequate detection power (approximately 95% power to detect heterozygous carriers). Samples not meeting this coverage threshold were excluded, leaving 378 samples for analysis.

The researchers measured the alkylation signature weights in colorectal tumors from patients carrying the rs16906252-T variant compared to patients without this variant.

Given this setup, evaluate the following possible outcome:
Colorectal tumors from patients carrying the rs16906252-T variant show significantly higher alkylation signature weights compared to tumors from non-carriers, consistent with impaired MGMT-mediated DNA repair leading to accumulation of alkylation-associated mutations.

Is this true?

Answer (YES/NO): YES